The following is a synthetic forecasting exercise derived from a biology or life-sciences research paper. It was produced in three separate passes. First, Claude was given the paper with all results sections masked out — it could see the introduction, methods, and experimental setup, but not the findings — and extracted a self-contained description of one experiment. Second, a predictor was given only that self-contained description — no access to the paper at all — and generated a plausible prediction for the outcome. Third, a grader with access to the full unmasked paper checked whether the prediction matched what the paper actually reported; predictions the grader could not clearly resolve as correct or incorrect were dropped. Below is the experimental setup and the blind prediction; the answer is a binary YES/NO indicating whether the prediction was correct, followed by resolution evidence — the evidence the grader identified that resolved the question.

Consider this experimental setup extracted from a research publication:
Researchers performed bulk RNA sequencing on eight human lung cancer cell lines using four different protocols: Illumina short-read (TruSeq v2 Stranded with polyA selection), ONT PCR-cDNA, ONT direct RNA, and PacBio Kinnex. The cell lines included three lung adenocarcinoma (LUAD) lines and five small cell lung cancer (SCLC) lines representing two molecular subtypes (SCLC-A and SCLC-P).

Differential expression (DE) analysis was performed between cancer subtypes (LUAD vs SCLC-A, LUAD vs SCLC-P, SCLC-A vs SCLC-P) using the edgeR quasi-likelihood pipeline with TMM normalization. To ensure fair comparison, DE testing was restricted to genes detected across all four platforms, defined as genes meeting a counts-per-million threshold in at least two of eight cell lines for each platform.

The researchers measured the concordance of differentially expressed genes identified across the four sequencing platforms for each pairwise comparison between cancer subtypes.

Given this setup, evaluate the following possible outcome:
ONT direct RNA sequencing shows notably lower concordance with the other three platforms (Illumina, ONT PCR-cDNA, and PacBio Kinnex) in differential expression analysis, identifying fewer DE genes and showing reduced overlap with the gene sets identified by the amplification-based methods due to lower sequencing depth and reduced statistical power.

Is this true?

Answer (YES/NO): NO